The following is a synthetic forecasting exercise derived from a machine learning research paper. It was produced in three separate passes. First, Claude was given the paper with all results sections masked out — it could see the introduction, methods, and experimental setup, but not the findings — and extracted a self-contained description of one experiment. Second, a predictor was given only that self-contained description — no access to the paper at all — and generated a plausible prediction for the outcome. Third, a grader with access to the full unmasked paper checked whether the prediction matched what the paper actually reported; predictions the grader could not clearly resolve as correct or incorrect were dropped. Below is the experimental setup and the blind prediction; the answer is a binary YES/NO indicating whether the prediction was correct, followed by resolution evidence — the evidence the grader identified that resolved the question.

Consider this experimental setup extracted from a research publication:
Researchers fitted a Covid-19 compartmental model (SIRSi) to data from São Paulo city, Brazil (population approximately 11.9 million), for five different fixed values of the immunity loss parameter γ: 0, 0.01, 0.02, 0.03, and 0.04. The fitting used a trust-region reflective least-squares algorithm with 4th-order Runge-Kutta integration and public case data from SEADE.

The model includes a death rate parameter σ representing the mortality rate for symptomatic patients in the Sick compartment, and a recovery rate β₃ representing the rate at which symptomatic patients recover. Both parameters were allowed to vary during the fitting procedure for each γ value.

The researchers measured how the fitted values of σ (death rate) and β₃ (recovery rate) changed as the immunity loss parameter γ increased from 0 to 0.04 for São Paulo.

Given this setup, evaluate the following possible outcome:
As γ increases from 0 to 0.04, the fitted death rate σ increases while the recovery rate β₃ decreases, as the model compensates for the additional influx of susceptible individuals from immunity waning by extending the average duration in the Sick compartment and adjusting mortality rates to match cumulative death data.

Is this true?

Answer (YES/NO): NO